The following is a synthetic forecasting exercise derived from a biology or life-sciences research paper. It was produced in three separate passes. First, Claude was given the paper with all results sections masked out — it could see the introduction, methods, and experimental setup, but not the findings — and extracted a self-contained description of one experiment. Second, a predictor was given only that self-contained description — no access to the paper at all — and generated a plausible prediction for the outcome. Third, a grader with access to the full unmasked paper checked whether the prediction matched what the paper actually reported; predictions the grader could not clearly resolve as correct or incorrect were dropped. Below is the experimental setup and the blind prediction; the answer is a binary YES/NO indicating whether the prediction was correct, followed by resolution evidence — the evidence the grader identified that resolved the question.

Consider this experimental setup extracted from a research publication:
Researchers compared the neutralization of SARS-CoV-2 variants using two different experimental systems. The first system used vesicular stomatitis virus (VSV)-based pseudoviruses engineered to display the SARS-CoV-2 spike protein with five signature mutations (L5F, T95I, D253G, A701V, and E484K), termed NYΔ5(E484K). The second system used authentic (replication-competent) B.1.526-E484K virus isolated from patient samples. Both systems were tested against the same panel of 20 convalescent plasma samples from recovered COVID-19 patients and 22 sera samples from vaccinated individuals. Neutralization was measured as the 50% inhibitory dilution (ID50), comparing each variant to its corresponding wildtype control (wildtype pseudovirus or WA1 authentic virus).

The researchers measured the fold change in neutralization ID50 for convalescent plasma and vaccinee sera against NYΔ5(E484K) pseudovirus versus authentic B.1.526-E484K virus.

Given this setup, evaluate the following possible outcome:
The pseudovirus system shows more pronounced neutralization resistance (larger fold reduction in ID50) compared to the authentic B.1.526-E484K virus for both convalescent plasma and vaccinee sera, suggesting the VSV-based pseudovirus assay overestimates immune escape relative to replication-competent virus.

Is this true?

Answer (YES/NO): YES